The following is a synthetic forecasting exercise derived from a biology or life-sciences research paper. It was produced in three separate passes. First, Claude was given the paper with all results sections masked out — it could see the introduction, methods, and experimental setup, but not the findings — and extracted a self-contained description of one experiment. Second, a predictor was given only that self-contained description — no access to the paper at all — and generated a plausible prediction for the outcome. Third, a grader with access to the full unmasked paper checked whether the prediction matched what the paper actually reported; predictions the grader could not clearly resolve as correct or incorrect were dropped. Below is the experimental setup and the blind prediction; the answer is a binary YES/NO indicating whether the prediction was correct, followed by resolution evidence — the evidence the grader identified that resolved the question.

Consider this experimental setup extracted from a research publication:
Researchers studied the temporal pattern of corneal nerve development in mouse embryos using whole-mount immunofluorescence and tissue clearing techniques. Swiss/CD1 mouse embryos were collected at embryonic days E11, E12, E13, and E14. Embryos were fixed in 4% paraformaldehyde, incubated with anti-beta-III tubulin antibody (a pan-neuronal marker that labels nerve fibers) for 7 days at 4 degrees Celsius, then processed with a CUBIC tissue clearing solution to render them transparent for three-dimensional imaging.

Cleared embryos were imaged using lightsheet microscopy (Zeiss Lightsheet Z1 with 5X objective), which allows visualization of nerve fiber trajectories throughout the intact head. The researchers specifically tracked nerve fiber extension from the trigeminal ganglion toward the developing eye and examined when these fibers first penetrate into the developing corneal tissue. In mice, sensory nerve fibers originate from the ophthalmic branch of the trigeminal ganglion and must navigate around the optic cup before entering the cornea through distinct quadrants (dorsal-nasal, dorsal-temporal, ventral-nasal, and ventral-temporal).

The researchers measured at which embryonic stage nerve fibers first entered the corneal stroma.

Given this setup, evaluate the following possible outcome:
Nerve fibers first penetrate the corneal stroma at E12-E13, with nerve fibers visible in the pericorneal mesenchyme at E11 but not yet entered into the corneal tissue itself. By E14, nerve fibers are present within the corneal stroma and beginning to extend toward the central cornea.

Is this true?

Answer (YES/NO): NO